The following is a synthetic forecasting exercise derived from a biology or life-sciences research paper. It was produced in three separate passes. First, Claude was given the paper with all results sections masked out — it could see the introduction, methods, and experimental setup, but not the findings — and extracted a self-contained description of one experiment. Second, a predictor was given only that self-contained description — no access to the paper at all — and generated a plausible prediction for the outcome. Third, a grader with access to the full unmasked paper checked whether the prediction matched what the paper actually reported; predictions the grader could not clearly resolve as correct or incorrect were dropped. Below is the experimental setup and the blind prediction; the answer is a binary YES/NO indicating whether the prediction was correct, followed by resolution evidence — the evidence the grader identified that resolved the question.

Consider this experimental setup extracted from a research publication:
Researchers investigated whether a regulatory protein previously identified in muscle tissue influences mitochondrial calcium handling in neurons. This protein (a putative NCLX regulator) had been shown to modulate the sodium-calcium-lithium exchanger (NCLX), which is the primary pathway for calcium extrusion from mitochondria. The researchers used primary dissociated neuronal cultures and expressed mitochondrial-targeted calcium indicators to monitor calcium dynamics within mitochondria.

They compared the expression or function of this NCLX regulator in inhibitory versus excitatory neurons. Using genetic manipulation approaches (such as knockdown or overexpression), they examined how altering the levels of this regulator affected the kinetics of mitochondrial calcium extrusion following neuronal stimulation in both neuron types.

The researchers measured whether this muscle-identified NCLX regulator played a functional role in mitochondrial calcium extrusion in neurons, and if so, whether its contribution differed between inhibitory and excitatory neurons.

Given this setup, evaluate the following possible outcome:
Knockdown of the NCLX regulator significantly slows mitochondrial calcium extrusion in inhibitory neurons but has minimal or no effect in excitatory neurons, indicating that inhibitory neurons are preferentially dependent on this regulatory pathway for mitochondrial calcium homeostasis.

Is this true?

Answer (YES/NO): YES